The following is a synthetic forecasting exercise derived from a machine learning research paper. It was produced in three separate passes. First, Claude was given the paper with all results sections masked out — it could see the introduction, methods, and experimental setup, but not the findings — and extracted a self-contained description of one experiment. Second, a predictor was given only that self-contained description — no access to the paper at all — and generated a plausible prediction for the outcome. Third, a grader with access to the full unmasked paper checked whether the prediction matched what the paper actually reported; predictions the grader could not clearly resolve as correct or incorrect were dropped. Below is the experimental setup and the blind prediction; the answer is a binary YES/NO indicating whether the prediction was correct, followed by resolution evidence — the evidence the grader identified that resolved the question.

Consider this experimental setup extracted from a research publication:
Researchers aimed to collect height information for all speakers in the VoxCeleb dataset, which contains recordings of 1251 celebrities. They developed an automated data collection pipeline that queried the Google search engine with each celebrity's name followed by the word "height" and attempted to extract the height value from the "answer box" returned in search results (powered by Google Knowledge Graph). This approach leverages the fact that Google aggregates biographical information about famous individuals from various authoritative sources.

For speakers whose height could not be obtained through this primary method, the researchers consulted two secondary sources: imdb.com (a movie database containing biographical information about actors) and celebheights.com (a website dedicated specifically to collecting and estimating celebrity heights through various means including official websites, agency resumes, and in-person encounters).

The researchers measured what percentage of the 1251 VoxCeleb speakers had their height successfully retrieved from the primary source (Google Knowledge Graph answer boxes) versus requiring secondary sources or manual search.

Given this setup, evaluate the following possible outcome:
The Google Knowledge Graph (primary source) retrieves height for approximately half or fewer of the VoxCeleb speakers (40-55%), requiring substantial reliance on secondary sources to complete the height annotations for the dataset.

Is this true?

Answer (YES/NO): NO